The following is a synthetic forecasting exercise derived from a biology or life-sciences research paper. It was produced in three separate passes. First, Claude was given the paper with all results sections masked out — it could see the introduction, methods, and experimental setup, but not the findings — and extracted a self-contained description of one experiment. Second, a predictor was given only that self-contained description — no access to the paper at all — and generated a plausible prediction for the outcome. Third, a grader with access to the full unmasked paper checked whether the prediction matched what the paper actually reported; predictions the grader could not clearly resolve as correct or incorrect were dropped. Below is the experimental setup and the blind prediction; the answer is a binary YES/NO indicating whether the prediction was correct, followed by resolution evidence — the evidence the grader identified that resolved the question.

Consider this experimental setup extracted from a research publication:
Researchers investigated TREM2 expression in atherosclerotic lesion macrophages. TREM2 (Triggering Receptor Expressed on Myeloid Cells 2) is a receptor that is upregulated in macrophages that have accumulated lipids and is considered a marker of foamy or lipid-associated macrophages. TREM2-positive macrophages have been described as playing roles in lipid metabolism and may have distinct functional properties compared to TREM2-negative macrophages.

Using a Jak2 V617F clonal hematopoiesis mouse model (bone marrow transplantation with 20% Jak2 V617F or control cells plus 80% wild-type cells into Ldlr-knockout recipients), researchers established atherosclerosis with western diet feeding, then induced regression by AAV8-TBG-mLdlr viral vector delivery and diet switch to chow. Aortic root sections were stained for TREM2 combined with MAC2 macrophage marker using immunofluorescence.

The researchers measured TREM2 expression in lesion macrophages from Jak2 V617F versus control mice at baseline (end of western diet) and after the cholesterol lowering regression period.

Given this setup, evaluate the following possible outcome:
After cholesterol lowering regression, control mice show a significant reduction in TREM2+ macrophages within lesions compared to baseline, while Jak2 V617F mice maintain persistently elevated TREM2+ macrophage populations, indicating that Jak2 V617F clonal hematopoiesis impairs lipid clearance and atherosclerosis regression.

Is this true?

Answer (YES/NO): NO